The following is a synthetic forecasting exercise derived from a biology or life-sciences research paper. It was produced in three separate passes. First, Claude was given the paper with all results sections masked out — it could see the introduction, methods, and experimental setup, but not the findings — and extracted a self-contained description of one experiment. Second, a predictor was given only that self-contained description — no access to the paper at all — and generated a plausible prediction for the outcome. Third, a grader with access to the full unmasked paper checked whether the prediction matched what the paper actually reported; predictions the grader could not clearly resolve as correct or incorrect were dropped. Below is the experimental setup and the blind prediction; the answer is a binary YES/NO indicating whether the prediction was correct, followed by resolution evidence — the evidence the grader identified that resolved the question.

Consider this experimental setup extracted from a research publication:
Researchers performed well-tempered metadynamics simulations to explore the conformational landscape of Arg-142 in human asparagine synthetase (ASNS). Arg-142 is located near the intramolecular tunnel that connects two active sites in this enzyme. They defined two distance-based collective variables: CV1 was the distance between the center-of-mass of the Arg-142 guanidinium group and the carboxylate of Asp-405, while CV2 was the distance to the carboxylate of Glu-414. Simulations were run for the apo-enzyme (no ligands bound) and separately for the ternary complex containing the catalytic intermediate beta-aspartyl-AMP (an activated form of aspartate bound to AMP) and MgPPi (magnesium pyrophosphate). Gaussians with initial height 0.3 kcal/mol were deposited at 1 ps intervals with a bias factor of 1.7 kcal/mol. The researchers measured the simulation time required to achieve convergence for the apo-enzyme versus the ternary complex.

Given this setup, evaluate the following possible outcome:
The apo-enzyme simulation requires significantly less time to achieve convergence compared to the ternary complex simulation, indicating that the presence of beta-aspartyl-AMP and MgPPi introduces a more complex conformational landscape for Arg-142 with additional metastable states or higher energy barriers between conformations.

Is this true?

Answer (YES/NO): NO